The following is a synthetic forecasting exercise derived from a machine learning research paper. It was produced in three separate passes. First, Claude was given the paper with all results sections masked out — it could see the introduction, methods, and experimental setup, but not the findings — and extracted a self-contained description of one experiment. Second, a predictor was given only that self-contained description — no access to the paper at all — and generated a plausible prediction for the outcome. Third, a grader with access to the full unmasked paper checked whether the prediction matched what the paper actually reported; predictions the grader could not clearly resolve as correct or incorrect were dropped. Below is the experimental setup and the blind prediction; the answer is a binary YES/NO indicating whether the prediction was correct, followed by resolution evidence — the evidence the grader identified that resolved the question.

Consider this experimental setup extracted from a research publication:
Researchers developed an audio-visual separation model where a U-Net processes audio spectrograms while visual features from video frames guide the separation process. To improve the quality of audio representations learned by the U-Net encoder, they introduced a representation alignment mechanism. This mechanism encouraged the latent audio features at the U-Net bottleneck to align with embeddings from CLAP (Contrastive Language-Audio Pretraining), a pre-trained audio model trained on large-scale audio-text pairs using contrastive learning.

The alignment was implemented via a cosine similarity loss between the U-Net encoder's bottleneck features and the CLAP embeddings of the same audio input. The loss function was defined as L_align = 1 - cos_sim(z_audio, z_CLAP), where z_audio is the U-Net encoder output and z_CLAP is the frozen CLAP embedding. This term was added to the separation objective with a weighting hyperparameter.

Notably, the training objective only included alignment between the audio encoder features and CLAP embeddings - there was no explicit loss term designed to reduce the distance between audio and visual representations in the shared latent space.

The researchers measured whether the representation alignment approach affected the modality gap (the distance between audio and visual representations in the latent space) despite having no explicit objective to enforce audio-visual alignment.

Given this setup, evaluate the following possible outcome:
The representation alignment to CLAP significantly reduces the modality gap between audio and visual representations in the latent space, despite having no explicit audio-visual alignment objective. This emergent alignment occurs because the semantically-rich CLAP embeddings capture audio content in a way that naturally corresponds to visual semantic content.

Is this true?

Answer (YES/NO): YES